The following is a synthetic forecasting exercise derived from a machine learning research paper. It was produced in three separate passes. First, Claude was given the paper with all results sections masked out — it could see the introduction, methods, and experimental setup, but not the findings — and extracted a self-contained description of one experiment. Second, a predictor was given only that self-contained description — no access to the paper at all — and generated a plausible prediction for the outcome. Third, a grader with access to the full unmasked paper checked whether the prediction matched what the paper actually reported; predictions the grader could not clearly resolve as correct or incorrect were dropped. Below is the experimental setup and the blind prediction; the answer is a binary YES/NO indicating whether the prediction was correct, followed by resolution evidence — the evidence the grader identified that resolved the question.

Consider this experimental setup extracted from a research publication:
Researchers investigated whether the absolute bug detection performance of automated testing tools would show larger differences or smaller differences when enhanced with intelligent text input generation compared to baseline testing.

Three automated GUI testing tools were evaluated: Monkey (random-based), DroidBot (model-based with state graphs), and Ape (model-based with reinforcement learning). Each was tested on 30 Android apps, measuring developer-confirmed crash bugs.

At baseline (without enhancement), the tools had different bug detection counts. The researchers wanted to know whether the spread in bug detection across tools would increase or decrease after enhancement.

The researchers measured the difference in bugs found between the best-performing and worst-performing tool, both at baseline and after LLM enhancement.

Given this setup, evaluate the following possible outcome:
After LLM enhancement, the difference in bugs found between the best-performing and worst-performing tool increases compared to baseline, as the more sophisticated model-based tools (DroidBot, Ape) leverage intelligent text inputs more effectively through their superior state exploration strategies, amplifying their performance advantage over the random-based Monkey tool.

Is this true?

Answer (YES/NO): YES